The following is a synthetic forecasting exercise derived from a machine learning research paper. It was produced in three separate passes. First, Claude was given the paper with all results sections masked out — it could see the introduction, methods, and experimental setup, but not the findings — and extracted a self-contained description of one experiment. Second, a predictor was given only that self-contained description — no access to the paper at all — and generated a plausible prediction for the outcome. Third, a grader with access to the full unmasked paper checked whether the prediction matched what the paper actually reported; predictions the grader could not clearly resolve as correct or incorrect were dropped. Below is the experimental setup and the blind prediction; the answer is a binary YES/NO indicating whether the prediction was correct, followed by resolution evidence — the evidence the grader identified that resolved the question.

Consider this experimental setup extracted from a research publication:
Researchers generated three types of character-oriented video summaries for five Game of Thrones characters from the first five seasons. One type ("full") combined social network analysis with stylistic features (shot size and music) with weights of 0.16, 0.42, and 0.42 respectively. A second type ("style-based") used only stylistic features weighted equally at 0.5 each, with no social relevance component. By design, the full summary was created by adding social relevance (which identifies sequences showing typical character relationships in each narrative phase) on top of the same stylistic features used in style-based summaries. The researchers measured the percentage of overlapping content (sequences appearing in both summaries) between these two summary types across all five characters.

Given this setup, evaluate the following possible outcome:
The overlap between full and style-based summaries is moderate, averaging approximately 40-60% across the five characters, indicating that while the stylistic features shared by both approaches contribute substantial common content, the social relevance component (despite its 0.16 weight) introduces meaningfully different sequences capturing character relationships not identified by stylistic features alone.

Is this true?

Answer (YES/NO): NO